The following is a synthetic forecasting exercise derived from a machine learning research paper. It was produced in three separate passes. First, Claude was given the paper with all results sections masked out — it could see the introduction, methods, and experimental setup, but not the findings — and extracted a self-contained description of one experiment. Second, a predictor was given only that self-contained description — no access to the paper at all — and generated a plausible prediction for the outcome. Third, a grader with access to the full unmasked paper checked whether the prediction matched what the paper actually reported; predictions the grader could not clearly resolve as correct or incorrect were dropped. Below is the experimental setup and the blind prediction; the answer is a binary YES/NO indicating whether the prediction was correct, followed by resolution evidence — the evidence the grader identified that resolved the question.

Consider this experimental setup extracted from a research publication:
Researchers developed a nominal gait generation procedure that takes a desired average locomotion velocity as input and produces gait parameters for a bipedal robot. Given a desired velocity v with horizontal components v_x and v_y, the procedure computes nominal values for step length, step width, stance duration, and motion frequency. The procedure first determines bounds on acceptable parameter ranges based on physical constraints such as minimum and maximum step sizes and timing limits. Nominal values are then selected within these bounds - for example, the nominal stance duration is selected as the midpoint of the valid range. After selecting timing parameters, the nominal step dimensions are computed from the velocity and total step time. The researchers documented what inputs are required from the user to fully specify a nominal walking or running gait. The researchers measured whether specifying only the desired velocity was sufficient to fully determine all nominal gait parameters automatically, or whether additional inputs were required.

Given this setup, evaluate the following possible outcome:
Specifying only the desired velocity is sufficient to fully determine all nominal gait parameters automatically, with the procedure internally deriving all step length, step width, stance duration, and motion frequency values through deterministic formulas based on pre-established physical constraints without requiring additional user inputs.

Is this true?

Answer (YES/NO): NO